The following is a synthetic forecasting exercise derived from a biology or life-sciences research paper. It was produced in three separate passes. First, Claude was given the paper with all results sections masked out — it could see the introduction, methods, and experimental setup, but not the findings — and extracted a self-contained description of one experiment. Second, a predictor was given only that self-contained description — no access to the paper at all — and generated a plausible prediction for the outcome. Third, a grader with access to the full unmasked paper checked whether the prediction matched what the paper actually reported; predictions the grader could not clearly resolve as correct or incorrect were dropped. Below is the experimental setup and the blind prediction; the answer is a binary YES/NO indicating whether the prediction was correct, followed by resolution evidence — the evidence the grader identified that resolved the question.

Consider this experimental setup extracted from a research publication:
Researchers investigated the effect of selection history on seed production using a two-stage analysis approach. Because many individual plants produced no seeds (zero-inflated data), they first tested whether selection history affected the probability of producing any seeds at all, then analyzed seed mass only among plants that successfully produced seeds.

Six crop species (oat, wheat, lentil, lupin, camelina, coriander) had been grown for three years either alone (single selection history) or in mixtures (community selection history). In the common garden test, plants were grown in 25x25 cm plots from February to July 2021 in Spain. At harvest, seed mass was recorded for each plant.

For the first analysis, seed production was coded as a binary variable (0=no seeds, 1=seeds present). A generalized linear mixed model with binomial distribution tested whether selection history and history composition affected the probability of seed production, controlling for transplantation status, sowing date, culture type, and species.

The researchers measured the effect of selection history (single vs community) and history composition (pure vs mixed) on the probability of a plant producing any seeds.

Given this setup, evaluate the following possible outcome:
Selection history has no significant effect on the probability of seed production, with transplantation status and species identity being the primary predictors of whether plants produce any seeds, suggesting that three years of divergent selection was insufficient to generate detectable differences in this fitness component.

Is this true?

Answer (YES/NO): NO